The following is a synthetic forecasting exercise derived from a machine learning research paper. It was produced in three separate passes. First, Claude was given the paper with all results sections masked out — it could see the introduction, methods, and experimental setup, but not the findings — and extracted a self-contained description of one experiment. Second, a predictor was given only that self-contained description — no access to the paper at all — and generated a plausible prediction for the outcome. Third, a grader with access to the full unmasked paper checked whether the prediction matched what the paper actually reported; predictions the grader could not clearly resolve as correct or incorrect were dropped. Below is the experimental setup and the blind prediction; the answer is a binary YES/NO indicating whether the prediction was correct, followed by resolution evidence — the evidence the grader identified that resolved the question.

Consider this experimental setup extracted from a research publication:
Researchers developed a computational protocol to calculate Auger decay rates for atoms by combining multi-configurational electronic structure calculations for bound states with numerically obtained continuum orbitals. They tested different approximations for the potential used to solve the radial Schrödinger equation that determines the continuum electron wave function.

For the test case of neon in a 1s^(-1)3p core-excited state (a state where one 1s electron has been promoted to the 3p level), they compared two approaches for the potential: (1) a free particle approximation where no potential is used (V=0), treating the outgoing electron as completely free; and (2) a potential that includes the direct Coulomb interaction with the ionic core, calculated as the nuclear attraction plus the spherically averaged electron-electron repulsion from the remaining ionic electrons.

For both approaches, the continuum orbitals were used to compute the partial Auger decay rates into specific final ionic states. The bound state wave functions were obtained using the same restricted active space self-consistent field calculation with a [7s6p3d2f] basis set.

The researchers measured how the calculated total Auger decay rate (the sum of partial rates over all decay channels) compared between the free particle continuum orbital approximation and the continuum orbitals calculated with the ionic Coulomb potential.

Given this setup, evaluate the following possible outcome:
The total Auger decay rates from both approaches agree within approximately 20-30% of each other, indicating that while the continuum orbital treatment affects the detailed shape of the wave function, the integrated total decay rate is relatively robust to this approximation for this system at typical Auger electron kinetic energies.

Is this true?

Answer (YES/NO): YES